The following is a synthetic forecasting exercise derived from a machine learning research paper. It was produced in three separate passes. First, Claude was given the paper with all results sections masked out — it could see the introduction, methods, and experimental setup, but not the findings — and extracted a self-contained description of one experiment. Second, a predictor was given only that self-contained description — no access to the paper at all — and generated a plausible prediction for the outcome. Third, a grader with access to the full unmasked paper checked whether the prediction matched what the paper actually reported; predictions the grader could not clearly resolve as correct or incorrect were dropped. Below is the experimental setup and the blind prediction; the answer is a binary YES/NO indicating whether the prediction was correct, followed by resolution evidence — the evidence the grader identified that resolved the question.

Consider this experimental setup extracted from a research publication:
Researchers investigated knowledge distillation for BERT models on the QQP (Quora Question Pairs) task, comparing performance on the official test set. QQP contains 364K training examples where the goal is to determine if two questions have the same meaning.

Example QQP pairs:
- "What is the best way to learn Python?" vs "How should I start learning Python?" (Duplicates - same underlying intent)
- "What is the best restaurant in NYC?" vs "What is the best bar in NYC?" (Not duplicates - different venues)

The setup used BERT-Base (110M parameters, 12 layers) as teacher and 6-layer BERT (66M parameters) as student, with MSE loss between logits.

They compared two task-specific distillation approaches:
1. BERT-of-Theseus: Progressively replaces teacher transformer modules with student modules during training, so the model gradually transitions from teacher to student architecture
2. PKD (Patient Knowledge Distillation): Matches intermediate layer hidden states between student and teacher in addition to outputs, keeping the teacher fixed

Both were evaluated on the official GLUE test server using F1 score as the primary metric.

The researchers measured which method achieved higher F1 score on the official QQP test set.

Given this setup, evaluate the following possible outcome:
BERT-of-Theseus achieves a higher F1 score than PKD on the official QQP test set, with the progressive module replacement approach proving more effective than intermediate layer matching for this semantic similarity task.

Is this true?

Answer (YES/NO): YES